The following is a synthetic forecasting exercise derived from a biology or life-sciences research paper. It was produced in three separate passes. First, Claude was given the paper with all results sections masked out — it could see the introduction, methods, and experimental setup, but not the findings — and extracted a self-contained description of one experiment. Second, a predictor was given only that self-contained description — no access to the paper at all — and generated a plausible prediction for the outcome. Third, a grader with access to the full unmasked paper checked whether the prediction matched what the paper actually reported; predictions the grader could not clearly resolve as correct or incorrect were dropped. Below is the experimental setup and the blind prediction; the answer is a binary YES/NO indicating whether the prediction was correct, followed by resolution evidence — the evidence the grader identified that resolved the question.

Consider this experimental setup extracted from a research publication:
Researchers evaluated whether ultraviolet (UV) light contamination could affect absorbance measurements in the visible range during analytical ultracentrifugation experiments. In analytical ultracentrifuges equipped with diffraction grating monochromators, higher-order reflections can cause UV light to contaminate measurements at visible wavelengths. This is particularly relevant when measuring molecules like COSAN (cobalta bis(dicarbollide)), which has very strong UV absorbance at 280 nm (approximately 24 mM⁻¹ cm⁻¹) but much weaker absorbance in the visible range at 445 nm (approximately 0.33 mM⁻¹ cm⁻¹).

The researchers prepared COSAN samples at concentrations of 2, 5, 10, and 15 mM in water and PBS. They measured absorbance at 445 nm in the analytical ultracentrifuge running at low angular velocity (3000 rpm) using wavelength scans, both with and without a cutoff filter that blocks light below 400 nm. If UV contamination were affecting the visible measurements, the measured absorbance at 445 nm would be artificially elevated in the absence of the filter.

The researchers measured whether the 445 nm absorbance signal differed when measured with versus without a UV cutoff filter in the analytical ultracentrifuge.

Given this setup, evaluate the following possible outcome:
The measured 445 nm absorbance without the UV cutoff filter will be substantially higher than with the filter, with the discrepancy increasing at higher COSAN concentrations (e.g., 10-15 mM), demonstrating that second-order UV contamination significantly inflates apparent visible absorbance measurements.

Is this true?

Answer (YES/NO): NO